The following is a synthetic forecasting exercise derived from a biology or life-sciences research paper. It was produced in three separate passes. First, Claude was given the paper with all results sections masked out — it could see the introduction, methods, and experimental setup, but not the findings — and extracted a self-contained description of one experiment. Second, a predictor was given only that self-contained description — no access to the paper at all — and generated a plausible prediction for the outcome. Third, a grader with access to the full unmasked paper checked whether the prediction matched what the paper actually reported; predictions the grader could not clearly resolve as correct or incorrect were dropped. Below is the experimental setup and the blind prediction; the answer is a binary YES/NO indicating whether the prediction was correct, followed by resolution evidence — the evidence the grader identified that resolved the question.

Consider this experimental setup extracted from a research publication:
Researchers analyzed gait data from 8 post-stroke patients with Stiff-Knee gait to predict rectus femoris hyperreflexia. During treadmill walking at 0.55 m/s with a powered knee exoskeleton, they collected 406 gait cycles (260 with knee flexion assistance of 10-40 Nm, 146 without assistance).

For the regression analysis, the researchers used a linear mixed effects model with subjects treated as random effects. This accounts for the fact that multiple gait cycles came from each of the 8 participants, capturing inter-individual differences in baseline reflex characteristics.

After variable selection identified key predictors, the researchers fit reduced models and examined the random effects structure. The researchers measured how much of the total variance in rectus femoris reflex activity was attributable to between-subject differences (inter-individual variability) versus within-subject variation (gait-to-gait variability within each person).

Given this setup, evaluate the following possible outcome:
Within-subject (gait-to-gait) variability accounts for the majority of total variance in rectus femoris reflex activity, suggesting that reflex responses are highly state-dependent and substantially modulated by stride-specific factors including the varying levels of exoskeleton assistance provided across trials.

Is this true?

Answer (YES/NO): NO